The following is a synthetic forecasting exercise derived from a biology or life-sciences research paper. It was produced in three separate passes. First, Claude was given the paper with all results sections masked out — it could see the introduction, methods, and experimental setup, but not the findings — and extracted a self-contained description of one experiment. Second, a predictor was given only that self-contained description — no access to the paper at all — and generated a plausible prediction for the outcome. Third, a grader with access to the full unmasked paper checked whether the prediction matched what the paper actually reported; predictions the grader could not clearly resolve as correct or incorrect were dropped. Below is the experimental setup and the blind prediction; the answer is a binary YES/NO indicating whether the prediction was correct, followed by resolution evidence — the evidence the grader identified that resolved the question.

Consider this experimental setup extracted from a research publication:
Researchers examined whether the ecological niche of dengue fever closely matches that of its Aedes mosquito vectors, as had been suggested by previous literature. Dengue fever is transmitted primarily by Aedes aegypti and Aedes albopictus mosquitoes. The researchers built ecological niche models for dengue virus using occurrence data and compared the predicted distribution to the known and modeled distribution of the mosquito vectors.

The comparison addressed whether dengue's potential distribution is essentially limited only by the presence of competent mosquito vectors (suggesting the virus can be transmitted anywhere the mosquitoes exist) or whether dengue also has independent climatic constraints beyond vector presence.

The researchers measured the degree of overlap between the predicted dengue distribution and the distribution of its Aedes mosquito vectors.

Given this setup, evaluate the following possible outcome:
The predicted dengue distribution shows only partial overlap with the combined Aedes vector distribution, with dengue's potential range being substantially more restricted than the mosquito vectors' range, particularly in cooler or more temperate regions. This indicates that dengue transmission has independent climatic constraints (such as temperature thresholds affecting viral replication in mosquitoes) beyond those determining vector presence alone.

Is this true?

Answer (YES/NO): NO